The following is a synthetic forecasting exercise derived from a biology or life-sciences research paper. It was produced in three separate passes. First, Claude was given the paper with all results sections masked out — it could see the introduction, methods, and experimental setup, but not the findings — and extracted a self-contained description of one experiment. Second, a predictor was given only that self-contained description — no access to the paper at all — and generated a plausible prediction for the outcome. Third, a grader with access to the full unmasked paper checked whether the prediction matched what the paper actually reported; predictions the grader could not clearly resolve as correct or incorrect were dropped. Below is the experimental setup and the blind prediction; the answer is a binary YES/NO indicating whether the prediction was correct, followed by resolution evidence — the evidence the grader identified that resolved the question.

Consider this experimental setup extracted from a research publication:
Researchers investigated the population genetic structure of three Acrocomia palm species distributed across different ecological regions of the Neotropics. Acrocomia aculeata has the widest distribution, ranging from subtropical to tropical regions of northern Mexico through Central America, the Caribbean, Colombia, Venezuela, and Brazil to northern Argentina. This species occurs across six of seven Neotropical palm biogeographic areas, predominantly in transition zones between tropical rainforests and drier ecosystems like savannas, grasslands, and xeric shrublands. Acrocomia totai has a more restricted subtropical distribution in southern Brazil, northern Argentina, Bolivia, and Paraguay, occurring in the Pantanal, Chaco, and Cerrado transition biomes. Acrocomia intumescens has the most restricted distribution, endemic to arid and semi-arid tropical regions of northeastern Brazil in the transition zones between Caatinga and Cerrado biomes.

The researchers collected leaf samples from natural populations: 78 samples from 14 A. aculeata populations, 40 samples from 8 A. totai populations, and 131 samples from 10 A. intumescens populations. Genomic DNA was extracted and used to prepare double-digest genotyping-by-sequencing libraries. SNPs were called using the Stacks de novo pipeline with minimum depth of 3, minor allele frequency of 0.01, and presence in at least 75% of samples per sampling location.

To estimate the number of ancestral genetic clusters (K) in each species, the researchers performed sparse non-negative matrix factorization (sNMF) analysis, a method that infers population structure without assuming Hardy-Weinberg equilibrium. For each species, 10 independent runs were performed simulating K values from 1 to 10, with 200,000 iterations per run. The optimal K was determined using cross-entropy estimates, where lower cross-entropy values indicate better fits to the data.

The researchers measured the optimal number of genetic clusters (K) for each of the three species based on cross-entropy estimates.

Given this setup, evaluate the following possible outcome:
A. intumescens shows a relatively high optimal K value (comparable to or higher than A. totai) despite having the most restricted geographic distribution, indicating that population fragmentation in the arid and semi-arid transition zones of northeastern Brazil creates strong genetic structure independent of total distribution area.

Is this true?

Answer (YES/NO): NO